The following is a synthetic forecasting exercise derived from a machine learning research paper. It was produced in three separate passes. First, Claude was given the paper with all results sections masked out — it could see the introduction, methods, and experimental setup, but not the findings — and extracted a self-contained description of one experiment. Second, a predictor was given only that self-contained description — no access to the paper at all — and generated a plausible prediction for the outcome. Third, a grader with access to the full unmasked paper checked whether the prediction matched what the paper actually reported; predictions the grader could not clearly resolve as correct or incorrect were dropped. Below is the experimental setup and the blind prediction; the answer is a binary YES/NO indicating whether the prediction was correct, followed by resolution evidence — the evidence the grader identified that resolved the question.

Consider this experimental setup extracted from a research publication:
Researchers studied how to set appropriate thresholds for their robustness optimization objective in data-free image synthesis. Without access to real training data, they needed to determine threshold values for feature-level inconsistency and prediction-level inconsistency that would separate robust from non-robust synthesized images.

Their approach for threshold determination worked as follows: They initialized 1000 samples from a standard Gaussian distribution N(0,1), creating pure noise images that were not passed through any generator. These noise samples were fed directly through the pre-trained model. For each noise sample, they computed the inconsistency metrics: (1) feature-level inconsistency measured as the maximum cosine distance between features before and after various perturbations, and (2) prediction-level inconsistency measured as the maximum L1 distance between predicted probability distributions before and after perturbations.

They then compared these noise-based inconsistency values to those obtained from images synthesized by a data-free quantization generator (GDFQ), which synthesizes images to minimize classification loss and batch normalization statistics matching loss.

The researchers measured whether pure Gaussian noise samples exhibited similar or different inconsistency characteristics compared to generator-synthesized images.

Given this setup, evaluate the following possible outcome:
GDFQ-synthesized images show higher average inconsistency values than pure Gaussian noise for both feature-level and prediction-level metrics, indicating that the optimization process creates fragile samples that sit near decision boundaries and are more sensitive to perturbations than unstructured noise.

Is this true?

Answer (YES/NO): NO